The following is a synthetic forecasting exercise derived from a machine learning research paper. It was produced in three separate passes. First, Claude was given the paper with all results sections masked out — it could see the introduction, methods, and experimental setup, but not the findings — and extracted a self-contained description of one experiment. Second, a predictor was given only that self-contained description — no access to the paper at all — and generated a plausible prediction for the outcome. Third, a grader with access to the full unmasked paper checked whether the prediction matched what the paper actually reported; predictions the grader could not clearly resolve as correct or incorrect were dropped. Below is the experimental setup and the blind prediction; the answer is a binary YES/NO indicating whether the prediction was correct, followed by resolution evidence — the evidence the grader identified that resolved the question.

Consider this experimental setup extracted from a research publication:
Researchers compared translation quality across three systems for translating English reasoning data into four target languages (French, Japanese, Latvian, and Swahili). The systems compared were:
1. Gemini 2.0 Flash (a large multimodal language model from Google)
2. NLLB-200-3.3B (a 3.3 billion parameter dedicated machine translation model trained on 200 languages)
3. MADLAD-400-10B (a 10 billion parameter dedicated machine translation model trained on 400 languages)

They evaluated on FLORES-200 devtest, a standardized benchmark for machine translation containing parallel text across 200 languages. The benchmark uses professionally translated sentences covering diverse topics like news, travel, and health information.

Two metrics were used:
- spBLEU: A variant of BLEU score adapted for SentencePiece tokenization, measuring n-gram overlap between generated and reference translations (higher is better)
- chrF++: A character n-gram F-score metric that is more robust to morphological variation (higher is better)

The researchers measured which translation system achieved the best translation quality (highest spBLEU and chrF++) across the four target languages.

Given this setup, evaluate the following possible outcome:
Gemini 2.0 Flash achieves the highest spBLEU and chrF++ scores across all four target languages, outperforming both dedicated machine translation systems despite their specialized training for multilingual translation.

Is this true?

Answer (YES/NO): YES